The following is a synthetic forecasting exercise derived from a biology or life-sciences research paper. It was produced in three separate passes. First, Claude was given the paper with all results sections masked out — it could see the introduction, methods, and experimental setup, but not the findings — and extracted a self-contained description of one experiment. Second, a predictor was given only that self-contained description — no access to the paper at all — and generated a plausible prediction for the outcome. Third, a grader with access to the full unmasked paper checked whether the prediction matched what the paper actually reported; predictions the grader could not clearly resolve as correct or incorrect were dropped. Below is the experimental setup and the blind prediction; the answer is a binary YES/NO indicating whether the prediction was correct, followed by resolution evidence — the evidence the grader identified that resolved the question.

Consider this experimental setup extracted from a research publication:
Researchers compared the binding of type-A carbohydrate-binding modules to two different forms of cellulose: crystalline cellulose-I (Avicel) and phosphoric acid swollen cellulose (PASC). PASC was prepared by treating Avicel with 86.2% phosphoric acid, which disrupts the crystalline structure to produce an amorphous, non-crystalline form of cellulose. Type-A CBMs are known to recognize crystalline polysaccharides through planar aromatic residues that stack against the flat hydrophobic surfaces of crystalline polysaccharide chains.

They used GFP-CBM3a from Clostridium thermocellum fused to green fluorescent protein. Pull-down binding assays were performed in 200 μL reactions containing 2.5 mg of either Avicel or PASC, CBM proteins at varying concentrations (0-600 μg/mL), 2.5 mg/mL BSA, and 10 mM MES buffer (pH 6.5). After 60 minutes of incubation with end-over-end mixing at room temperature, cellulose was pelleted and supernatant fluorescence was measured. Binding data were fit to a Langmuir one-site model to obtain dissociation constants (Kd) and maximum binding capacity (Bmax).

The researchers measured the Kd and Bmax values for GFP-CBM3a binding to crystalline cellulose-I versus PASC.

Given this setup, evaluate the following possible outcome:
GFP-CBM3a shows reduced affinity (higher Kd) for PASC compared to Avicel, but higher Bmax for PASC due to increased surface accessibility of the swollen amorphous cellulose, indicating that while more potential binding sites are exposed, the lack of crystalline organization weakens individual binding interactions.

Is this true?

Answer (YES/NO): NO